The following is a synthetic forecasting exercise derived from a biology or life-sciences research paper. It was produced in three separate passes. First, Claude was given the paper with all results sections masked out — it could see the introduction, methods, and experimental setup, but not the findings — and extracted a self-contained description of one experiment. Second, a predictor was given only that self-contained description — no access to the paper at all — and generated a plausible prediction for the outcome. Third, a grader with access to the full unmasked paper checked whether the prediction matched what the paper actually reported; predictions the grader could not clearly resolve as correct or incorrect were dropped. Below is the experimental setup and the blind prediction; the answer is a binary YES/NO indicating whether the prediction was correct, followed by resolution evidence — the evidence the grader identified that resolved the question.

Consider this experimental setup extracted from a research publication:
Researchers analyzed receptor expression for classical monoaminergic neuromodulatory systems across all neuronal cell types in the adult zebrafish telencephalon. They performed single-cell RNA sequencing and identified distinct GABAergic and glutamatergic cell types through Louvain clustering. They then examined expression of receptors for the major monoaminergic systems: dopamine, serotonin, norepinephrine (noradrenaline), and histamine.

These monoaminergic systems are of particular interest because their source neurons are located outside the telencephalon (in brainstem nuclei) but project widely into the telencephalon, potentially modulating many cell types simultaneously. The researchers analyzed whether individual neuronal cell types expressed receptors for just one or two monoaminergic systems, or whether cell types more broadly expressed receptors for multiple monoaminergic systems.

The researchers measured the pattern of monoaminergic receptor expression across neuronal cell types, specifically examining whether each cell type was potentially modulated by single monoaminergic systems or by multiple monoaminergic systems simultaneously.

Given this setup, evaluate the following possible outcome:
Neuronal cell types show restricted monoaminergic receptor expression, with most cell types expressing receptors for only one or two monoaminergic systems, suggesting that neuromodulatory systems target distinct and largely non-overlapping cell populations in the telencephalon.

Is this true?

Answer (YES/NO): NO